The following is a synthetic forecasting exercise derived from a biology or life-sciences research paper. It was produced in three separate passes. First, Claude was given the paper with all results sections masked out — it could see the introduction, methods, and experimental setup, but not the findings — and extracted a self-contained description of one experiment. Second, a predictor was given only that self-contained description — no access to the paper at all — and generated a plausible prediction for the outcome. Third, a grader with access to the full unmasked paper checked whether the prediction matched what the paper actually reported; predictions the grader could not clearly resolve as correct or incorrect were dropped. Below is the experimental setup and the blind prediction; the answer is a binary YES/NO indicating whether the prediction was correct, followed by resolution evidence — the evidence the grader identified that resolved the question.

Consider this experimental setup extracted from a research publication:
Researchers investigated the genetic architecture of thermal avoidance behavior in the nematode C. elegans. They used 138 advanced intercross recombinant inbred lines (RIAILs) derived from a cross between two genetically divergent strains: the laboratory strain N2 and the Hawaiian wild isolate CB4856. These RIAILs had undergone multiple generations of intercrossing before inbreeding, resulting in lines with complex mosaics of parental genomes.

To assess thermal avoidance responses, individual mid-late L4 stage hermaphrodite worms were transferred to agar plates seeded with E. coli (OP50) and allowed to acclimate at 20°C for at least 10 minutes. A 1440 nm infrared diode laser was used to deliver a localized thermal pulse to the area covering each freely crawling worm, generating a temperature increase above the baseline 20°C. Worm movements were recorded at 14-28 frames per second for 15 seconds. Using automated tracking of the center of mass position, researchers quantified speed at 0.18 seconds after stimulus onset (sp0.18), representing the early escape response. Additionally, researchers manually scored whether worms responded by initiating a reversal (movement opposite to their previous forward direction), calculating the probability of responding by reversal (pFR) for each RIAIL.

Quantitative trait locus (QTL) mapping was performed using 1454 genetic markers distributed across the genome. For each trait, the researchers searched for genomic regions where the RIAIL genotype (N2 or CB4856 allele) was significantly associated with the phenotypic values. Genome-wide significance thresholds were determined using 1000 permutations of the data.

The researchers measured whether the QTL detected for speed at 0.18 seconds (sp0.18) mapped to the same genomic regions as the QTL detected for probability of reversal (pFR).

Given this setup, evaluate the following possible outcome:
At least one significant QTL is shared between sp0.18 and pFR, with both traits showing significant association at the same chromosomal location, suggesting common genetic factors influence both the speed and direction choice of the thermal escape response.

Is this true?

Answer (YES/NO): NO